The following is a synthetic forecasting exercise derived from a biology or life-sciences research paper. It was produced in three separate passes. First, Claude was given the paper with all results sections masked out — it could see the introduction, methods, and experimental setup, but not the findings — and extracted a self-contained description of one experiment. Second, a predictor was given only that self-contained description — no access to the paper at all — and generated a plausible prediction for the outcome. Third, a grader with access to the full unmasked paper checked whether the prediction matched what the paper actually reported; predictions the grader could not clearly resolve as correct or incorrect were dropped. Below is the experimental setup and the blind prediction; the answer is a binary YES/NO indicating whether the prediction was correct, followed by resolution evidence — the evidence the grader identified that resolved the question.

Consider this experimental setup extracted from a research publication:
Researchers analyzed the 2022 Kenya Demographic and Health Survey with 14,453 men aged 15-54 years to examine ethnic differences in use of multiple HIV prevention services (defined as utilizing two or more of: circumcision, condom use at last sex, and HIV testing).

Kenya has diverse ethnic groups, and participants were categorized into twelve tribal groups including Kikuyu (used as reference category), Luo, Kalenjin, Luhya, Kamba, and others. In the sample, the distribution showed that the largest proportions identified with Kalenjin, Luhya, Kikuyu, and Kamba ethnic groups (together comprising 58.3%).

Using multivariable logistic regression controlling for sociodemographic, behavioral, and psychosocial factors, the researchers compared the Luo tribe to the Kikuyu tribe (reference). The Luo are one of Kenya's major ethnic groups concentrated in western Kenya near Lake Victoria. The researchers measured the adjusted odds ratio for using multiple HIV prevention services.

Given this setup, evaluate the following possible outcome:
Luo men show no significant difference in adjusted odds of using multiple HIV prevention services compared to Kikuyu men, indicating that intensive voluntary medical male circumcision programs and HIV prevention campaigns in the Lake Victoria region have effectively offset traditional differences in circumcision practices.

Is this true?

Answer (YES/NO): NO